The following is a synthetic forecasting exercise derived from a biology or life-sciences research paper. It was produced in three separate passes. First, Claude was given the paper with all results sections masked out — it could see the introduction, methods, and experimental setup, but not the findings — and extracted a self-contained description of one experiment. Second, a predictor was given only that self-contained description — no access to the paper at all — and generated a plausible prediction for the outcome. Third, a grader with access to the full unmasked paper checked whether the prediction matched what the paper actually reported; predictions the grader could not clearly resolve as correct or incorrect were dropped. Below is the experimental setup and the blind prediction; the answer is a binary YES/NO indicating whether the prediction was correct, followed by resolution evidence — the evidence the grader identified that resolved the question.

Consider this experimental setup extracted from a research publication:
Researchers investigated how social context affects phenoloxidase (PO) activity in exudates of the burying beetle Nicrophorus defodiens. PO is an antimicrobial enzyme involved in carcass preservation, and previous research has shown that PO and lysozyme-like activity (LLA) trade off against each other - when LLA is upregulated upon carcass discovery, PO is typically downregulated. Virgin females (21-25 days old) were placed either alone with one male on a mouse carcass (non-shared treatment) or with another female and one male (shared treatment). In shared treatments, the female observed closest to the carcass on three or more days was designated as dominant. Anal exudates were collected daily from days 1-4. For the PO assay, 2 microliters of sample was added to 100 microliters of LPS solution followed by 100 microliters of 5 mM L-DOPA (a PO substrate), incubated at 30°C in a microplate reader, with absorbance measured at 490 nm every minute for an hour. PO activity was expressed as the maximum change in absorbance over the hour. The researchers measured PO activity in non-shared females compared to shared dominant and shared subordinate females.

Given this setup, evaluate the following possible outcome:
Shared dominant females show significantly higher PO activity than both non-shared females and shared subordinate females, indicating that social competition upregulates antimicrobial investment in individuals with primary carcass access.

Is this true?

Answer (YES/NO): NO